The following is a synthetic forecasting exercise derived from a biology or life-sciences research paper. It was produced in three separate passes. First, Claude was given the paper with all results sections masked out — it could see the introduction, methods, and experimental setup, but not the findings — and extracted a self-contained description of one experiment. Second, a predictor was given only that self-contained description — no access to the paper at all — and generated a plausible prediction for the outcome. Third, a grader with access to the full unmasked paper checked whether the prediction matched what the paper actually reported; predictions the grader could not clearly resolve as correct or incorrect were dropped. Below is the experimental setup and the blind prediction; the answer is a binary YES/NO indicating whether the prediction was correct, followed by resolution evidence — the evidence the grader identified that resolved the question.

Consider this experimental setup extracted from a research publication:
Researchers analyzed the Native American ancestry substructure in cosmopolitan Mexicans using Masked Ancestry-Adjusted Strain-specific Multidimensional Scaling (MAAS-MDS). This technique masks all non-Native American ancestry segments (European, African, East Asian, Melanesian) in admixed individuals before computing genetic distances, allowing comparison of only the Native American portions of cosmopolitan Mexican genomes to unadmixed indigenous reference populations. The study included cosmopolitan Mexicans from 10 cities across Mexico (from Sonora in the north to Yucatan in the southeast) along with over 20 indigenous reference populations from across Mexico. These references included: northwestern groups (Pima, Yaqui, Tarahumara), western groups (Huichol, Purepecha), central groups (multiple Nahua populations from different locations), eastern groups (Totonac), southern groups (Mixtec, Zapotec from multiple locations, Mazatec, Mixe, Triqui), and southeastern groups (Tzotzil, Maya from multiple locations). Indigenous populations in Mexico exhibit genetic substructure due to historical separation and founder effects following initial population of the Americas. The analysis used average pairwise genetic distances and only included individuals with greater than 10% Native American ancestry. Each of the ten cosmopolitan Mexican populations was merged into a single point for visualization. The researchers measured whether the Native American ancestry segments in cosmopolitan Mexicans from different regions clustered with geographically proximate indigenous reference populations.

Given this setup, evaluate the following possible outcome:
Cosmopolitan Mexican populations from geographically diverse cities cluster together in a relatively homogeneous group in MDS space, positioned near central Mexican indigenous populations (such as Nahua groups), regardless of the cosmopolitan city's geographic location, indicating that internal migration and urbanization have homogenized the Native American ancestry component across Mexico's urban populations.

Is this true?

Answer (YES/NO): NO